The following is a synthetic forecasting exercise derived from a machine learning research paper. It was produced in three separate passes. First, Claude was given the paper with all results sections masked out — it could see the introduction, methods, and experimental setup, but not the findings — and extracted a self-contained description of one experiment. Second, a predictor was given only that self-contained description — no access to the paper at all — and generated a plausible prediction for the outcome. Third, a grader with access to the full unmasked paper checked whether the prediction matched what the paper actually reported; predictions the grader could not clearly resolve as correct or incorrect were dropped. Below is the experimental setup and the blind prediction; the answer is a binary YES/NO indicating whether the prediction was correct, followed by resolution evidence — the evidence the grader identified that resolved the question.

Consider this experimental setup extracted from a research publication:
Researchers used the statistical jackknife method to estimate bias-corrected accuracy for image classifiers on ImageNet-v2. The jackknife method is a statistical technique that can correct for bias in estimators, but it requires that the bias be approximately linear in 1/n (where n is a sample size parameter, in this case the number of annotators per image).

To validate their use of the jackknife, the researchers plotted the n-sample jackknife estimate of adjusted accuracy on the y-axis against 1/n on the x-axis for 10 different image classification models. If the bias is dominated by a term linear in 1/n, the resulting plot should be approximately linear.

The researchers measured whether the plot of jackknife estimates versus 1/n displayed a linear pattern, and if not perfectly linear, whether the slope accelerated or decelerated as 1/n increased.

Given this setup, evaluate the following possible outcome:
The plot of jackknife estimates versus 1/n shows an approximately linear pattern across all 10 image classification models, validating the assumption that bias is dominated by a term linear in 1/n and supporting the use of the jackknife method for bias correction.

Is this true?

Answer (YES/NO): YES